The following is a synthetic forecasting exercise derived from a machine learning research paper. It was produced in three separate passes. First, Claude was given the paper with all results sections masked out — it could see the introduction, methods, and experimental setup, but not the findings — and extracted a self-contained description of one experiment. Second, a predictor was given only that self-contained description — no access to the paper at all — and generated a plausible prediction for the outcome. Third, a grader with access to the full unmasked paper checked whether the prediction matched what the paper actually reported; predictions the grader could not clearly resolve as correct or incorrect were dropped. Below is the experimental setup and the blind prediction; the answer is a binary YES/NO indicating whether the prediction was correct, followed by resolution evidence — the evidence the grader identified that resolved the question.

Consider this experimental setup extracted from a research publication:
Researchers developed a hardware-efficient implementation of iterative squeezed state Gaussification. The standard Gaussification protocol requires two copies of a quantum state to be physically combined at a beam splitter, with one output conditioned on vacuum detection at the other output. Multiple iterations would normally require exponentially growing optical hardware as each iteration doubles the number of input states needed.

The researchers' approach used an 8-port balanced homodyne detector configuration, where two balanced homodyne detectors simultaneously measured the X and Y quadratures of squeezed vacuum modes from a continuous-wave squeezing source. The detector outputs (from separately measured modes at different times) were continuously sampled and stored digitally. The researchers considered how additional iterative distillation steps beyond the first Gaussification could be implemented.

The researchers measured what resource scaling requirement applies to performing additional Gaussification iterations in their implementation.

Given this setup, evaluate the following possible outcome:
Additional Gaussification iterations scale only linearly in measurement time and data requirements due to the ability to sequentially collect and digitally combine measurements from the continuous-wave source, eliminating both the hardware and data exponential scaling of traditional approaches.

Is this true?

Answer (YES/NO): NO